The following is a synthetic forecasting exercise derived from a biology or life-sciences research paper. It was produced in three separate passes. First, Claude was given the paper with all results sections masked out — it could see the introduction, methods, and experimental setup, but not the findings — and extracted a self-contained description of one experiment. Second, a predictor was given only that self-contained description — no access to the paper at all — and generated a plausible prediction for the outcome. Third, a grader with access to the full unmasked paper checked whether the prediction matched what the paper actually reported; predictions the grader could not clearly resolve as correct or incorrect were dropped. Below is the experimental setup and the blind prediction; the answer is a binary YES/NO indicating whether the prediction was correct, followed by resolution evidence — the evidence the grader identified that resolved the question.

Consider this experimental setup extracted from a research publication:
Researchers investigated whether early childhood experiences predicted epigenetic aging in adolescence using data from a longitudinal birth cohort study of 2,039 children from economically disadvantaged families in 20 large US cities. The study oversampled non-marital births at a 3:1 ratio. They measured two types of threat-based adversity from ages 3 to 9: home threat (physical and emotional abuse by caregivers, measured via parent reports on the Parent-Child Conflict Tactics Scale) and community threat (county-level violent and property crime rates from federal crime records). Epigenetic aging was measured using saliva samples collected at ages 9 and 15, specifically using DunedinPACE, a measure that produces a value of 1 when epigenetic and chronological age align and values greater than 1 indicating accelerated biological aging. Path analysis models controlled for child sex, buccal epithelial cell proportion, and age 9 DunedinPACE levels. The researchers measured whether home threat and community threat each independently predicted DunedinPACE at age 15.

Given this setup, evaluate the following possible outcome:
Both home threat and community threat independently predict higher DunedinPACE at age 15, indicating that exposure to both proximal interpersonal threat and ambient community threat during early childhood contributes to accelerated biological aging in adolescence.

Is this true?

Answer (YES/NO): NO